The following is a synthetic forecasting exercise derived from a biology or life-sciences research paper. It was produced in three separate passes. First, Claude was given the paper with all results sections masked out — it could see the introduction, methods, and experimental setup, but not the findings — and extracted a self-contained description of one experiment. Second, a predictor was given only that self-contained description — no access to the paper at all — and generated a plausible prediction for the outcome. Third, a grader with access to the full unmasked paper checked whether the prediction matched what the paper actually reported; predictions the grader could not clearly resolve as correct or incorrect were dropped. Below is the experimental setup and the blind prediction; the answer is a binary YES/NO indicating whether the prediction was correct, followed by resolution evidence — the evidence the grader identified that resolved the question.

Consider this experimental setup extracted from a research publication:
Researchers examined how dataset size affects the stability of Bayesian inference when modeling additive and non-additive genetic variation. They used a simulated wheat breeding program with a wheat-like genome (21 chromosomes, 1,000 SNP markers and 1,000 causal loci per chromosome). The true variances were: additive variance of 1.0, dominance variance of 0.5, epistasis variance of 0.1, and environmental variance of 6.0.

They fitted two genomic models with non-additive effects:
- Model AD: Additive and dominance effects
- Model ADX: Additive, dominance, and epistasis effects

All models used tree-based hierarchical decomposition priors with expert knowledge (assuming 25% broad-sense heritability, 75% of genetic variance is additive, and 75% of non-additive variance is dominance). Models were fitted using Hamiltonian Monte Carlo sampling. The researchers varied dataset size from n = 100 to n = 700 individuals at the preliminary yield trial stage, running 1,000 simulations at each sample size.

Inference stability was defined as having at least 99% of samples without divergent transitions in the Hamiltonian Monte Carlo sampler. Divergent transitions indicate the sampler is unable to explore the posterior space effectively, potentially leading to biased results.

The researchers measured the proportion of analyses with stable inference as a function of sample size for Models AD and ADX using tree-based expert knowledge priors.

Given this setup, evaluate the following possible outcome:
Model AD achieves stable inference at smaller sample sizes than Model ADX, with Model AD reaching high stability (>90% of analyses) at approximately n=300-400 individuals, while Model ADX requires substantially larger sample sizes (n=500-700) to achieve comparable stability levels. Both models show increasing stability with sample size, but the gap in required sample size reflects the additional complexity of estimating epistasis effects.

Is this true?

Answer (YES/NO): NO